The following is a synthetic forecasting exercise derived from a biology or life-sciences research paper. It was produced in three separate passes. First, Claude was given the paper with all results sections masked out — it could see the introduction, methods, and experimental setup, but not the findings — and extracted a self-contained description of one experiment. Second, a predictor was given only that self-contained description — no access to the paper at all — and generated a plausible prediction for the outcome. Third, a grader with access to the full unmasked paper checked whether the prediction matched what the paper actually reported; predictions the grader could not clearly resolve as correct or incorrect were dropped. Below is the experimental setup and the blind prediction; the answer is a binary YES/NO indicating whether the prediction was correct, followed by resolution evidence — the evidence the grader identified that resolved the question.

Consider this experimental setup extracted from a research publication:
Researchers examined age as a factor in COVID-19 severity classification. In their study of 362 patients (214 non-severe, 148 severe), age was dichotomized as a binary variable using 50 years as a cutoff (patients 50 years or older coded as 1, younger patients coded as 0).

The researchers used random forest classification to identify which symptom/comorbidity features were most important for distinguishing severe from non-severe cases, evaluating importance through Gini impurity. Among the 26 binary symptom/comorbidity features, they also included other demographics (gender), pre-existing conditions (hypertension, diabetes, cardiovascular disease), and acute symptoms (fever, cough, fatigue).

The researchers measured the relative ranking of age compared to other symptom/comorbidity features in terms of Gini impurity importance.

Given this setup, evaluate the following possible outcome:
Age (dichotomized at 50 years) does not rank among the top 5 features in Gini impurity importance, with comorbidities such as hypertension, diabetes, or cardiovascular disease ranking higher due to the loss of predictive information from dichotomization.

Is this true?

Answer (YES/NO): NO